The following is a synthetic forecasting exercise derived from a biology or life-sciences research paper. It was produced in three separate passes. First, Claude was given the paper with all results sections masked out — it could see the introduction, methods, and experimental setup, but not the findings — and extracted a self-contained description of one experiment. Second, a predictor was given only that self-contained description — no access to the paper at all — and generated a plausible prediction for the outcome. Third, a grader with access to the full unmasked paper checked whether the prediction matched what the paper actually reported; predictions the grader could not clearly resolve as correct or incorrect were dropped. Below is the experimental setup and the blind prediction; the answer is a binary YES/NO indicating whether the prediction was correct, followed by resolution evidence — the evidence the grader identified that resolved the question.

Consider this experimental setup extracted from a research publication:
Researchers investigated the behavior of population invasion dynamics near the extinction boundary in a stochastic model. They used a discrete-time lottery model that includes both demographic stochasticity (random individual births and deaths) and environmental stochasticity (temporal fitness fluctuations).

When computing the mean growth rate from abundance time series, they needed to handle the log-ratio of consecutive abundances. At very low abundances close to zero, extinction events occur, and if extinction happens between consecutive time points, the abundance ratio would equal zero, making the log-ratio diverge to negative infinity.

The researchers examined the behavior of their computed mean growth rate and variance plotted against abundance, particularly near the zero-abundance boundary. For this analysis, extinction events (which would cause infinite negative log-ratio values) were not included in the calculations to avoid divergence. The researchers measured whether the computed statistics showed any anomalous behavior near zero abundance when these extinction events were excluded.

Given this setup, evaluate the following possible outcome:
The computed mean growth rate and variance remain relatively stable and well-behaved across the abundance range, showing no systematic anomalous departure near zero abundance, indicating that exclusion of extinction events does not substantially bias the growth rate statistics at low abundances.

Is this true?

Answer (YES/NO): NO